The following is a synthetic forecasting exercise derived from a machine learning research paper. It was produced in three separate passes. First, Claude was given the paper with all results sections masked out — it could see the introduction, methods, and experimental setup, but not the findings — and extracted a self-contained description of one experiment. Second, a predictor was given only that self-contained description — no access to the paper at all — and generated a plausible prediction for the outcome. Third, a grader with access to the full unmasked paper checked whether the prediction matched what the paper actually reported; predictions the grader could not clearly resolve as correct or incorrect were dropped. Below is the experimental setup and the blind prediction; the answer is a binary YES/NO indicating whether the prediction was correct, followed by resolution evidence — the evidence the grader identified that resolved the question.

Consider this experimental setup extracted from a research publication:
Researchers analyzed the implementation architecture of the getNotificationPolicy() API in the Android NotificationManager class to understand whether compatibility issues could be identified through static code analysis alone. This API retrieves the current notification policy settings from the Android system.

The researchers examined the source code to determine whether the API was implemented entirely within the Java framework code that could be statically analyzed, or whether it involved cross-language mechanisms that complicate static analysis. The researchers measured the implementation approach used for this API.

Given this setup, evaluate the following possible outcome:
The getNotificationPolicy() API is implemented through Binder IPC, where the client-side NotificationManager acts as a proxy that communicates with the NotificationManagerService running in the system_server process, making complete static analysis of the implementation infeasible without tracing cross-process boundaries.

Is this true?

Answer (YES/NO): YES